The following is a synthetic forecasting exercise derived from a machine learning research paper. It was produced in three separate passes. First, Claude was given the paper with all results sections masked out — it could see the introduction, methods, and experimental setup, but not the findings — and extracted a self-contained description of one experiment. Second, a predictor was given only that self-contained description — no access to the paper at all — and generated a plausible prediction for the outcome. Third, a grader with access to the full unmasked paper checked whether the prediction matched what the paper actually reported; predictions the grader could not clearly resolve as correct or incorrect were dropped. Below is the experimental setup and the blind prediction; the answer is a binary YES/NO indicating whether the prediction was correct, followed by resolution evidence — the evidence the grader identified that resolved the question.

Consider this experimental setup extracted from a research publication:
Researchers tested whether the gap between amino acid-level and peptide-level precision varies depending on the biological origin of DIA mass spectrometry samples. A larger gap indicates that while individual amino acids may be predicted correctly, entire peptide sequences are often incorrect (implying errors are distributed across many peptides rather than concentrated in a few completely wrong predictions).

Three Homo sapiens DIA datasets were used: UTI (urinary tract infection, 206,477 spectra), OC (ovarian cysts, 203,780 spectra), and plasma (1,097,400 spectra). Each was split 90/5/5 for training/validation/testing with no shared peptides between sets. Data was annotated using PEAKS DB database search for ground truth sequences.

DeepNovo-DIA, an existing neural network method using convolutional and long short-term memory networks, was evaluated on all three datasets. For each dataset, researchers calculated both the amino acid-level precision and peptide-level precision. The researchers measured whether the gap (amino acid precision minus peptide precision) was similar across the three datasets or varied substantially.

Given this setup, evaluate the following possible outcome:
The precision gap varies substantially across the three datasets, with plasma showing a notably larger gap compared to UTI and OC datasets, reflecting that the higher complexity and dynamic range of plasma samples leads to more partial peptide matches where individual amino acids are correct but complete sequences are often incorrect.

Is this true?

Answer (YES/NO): YES